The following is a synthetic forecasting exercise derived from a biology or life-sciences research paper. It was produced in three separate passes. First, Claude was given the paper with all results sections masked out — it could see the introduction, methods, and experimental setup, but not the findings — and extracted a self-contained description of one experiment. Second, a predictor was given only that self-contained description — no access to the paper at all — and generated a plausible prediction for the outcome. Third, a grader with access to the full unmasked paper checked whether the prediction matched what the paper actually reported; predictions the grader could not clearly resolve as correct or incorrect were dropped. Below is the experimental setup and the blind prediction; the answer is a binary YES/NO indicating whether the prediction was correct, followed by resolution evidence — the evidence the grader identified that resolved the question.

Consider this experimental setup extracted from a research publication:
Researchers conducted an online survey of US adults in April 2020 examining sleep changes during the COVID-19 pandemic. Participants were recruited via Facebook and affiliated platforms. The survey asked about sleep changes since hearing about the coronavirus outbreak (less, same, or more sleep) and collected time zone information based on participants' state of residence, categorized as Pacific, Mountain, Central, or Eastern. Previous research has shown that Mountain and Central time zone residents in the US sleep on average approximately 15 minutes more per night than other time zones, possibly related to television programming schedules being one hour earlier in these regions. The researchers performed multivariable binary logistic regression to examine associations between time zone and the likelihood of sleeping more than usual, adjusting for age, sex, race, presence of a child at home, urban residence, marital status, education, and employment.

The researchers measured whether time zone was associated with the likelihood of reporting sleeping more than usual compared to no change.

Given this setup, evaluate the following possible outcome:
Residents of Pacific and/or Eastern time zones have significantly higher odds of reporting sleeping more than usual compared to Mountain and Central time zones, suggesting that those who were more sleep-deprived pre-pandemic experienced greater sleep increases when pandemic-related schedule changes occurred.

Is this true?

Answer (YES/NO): YES